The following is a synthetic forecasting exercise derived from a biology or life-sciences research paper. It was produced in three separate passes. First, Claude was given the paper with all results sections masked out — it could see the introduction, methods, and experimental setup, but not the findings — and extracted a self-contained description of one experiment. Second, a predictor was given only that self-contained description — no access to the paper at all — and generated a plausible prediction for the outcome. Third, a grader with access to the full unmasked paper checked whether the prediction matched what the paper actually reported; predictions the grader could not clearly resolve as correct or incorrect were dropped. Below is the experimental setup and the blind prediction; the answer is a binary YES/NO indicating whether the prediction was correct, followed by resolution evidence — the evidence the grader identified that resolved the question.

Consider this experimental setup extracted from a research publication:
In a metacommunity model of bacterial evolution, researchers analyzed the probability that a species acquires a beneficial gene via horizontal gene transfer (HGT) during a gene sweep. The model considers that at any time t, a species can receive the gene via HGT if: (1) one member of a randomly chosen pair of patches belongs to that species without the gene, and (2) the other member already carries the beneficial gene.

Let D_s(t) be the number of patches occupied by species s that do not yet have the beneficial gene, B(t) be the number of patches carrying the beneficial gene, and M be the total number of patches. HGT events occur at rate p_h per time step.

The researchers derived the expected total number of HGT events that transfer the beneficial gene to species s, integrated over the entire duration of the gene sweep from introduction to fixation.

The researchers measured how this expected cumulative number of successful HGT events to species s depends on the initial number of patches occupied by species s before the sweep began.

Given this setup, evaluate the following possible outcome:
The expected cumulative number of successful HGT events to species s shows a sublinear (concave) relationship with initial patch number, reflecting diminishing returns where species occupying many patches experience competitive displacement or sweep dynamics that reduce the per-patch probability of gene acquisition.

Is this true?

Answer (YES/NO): NO